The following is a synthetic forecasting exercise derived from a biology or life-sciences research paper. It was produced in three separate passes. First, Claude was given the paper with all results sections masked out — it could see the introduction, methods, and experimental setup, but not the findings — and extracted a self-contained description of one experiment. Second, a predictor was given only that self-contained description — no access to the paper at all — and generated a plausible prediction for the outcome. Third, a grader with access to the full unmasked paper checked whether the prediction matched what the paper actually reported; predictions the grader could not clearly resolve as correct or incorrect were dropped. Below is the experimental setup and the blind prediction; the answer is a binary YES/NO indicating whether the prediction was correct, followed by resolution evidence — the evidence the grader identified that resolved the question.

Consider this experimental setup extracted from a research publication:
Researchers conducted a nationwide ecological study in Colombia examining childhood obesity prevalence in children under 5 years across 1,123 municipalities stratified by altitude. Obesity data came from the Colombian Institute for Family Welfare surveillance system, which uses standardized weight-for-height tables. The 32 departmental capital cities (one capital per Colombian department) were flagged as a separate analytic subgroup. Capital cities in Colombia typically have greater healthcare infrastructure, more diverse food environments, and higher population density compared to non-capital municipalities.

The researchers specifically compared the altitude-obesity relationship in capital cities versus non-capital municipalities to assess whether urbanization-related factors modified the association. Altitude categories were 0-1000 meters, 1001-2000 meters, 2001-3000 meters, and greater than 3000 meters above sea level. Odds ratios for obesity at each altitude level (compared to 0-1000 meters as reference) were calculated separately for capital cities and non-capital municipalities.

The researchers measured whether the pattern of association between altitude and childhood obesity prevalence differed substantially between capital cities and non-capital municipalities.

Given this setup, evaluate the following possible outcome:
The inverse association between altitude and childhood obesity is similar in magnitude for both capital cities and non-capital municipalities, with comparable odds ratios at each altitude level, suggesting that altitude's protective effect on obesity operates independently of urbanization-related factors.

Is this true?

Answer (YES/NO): YES